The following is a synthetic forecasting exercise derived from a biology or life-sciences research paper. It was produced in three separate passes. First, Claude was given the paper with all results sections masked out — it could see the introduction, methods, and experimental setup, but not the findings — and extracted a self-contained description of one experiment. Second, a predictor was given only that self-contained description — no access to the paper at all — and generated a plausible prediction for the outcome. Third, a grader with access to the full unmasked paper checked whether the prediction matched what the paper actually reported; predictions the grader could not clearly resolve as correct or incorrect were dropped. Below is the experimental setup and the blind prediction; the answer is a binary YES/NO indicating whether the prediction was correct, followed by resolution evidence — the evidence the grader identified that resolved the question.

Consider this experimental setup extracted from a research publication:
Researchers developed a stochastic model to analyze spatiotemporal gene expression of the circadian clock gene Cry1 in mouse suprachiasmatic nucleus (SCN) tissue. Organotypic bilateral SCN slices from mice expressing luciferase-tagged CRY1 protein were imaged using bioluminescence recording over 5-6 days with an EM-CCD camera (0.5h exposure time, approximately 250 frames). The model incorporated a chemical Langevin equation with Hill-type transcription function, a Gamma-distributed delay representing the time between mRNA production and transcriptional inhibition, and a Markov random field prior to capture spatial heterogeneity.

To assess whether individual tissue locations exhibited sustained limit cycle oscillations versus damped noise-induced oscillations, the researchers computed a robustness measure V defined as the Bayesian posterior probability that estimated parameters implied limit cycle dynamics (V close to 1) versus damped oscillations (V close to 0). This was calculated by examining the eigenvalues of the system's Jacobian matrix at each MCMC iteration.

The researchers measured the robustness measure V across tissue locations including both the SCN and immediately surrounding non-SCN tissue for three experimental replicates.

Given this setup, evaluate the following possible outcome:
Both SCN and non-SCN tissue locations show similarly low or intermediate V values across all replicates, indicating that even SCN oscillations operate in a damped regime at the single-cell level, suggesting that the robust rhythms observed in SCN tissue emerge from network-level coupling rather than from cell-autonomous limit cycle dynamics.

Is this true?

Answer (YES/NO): NO